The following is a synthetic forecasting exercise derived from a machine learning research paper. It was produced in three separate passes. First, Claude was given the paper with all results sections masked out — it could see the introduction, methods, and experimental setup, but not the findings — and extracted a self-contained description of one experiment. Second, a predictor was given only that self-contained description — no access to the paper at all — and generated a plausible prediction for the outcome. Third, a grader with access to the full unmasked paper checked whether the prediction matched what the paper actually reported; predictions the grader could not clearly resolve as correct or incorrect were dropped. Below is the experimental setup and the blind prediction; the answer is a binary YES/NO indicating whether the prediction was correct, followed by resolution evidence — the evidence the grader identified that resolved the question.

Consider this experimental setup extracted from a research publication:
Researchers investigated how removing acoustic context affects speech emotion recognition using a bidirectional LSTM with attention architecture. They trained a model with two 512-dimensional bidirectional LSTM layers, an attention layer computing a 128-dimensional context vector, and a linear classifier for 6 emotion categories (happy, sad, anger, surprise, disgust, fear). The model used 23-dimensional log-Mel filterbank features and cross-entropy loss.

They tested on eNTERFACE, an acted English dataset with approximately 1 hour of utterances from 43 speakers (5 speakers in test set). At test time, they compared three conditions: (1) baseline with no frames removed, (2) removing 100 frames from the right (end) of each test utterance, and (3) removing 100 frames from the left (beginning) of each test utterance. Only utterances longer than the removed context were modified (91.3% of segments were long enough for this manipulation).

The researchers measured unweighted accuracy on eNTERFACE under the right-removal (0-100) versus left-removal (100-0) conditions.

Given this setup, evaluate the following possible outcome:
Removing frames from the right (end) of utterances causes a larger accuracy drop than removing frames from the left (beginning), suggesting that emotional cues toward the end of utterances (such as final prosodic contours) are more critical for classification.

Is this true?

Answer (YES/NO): YES